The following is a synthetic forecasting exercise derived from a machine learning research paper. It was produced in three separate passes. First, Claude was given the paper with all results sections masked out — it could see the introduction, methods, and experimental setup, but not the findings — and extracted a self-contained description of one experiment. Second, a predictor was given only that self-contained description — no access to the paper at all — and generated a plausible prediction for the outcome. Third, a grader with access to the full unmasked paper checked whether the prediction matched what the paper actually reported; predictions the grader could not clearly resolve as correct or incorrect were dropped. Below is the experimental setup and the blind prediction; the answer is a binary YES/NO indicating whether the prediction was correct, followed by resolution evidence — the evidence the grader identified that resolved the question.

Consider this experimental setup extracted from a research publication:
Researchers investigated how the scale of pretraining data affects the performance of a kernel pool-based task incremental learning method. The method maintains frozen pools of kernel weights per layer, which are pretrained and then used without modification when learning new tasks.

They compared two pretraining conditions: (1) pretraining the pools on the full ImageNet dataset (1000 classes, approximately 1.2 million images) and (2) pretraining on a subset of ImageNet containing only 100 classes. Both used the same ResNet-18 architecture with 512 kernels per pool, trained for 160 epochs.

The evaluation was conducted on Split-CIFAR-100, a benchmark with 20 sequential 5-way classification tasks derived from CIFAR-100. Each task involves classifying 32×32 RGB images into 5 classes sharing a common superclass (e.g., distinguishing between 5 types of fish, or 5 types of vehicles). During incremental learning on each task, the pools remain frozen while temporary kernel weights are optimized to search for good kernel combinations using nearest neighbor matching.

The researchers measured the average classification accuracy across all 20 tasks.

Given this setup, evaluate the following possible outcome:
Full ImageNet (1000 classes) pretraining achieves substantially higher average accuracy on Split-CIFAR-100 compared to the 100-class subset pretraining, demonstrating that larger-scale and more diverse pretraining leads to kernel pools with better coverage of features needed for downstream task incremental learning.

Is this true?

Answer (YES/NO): NO